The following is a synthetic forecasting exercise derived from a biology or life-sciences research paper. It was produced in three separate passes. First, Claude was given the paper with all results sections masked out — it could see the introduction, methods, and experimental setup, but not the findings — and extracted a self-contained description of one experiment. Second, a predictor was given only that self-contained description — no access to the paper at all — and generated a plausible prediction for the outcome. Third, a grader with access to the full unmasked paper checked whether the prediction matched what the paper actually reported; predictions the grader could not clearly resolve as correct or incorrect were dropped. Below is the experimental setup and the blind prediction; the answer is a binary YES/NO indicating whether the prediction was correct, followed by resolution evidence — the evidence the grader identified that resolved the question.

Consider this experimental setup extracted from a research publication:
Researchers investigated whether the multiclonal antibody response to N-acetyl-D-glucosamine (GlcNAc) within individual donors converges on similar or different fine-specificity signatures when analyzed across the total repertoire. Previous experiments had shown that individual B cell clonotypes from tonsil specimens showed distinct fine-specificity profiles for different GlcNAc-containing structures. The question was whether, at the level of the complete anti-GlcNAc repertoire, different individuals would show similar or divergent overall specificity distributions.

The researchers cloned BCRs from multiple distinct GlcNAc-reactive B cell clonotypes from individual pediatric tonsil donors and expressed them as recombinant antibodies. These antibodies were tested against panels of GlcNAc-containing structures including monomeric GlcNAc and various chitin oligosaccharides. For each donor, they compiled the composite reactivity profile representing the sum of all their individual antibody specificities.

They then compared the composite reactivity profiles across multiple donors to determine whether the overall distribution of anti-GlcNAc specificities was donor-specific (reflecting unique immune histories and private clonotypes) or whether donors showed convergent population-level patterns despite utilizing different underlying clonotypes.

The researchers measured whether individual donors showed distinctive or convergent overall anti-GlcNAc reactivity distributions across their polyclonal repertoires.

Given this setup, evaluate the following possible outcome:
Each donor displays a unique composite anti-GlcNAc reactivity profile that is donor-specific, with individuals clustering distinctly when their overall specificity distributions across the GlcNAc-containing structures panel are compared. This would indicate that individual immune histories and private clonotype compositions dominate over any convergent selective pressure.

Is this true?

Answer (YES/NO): NO